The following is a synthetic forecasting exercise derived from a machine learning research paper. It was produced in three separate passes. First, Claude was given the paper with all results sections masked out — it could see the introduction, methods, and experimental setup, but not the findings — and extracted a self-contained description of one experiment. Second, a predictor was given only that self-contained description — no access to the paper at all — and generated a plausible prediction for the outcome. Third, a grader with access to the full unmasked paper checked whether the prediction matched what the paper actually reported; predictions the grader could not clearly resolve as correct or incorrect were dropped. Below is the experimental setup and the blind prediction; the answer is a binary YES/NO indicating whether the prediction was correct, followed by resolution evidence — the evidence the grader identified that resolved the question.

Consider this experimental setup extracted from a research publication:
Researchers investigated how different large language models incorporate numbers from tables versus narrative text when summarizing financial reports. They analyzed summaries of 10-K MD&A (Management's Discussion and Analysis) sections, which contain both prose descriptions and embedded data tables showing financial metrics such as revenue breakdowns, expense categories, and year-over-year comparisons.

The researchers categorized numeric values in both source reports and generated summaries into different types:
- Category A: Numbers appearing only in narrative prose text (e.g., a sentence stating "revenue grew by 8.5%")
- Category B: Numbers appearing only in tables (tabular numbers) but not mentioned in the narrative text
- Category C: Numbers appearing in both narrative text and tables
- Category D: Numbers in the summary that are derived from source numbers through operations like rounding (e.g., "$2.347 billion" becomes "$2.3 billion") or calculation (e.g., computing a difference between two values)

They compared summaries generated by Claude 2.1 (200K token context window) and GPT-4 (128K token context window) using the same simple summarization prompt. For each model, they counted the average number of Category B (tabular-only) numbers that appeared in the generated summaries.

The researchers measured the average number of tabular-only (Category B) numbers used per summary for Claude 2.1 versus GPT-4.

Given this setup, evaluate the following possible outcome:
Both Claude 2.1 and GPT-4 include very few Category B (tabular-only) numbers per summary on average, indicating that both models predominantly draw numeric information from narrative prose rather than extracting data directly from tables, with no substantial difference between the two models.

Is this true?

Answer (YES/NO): NO